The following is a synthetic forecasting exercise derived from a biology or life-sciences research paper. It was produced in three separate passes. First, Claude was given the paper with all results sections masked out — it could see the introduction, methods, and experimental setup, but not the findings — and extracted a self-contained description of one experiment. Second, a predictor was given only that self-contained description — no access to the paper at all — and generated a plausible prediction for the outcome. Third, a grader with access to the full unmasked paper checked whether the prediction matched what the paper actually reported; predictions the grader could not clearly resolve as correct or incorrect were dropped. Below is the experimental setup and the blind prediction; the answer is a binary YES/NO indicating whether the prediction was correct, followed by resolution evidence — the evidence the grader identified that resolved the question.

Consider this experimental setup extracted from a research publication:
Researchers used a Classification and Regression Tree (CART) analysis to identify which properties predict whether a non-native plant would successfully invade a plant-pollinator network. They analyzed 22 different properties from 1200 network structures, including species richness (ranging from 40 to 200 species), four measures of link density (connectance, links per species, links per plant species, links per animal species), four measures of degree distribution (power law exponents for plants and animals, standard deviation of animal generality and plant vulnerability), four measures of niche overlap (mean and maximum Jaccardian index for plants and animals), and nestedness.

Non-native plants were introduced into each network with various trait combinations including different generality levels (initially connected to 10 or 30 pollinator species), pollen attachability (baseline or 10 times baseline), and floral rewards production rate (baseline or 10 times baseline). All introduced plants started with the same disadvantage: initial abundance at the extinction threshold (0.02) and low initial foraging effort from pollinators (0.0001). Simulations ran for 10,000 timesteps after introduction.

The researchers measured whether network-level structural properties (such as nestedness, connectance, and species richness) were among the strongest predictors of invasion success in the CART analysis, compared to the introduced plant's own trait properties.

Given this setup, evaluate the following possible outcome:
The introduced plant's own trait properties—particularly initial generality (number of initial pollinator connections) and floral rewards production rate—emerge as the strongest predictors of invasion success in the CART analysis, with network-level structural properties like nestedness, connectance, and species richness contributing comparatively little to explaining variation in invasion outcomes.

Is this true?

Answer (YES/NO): YES